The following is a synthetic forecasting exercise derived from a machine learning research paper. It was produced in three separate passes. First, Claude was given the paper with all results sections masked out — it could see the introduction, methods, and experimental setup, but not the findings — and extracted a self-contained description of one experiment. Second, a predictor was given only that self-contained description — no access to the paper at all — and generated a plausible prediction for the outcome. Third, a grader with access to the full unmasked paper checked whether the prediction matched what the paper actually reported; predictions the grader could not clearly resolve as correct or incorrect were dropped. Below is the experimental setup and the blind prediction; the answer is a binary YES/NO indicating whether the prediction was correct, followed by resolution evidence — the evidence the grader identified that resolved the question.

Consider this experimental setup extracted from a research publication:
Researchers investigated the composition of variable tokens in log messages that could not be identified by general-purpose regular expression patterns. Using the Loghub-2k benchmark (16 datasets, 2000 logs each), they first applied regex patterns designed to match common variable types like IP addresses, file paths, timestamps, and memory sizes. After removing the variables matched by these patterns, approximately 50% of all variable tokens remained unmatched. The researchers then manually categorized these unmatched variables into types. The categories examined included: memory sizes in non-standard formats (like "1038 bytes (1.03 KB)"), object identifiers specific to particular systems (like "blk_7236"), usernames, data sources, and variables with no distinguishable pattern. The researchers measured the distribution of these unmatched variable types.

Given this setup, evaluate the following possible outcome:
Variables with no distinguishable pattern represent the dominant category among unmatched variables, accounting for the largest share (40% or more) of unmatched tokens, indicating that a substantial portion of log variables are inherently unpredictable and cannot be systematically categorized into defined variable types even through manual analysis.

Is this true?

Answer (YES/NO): YES